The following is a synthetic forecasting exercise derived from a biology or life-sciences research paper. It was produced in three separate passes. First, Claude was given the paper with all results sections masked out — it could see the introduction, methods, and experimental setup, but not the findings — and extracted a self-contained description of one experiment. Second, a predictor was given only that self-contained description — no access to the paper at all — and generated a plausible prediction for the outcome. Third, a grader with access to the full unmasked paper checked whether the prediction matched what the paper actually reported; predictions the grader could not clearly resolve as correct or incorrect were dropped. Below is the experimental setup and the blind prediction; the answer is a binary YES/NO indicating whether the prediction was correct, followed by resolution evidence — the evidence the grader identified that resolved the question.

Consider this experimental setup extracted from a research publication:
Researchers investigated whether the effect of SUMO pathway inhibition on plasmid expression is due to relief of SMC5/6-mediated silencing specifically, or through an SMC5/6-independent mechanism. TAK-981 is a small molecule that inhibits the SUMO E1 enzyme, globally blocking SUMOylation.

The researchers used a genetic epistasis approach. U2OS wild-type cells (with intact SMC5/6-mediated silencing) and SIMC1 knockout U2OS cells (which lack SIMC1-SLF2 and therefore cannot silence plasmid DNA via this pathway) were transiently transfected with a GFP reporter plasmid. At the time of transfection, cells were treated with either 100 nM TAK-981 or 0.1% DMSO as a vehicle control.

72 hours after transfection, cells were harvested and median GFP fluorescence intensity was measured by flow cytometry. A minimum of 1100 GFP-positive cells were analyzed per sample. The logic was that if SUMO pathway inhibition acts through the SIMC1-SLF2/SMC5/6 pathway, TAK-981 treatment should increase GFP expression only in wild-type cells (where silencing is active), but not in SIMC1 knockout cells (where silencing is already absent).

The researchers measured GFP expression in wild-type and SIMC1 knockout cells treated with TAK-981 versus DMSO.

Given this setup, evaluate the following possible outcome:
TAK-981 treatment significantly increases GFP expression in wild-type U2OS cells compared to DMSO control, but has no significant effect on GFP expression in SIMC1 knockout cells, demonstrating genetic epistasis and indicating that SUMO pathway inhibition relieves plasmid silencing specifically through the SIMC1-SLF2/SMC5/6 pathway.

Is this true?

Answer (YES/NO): NO